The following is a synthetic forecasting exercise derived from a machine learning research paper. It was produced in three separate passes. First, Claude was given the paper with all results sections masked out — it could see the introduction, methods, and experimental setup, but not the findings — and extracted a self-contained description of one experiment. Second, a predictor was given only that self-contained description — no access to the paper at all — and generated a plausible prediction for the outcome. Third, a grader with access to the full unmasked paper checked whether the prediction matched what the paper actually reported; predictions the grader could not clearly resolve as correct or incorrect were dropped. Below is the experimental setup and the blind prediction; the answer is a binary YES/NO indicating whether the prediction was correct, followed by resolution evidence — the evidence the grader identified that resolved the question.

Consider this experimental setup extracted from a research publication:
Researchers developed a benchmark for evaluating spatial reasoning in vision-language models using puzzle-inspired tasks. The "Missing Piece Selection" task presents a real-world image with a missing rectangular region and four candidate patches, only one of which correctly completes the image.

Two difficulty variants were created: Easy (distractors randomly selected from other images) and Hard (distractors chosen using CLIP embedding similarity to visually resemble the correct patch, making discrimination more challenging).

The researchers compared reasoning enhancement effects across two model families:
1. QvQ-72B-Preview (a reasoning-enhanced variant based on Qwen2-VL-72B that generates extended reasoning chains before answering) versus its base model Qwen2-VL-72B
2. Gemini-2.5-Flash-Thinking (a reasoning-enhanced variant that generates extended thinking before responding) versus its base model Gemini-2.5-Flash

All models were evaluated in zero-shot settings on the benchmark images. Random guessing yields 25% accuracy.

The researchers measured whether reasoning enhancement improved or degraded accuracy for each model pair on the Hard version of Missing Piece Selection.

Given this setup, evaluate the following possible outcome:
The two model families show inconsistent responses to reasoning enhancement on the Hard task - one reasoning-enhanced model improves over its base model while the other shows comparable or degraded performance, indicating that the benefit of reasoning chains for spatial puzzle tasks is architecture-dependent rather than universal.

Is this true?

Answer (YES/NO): YES